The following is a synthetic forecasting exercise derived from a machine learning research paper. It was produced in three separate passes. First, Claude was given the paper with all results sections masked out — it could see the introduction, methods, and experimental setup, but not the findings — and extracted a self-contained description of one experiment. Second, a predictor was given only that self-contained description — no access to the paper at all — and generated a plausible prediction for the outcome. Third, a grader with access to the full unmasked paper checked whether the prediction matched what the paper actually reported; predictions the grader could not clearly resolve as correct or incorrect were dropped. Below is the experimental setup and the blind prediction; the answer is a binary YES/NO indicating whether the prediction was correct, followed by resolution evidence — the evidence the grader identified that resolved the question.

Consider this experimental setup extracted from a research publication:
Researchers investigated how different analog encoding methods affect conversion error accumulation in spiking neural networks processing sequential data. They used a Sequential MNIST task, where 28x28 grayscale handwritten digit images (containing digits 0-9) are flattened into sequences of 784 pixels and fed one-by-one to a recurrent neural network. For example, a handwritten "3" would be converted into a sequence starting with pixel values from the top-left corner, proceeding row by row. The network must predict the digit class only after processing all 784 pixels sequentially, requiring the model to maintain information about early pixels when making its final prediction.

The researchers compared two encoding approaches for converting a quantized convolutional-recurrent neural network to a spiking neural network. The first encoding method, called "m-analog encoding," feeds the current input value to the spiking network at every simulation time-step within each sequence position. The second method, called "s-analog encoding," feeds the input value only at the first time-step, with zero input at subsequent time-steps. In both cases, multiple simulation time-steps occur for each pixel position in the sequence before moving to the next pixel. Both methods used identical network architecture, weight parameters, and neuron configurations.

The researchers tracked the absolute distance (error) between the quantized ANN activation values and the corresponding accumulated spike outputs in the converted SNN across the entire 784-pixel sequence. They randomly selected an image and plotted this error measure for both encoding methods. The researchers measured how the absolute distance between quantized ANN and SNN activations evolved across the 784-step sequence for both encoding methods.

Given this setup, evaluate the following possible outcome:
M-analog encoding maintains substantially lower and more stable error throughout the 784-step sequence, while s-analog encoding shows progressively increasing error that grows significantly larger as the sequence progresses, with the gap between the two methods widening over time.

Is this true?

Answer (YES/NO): NO